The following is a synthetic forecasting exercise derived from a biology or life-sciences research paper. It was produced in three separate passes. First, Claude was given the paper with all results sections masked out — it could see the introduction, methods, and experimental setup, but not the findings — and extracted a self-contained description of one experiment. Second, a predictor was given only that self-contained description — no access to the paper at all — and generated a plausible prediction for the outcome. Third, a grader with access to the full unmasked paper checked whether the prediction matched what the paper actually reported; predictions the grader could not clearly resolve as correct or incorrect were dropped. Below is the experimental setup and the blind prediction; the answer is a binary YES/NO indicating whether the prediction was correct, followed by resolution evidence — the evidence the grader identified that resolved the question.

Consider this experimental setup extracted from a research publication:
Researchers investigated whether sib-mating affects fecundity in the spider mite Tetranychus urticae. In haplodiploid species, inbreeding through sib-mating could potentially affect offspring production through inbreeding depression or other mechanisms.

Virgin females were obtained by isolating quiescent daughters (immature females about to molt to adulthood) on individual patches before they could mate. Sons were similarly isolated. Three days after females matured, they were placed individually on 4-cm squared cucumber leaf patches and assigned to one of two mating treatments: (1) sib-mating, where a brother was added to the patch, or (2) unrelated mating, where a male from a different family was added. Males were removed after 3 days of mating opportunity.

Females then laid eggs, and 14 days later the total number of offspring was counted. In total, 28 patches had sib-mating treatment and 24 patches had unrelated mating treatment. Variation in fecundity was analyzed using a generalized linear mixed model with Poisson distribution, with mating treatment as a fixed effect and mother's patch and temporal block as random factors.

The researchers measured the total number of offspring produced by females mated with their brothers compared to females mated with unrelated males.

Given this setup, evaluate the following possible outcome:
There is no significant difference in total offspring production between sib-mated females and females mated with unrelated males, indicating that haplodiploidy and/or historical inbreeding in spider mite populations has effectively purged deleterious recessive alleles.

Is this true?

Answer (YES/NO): YES